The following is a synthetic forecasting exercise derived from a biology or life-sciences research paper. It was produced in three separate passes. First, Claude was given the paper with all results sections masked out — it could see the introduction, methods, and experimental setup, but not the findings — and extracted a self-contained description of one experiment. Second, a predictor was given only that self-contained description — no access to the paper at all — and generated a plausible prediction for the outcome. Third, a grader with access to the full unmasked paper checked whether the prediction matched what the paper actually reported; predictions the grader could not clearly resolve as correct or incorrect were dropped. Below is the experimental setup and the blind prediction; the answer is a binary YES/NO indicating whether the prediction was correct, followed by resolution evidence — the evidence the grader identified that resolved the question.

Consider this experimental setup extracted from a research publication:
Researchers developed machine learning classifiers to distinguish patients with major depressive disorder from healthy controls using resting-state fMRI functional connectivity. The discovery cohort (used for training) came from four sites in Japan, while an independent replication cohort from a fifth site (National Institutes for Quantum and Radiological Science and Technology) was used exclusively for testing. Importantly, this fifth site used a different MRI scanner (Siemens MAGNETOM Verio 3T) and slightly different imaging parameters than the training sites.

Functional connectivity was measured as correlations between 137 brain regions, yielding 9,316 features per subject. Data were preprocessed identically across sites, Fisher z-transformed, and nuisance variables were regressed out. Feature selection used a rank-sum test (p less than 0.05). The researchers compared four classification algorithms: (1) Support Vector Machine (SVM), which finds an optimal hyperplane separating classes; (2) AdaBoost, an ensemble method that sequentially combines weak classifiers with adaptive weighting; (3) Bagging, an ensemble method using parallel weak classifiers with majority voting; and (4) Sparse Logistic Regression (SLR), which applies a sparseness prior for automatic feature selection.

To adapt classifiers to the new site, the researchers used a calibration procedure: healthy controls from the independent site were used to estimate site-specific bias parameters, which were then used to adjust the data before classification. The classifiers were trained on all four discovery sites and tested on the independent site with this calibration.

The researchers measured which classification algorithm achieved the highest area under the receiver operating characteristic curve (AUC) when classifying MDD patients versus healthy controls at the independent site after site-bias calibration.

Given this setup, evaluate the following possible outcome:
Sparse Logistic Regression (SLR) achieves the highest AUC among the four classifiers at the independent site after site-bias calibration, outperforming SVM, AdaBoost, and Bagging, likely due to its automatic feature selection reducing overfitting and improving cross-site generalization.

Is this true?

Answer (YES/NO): NO